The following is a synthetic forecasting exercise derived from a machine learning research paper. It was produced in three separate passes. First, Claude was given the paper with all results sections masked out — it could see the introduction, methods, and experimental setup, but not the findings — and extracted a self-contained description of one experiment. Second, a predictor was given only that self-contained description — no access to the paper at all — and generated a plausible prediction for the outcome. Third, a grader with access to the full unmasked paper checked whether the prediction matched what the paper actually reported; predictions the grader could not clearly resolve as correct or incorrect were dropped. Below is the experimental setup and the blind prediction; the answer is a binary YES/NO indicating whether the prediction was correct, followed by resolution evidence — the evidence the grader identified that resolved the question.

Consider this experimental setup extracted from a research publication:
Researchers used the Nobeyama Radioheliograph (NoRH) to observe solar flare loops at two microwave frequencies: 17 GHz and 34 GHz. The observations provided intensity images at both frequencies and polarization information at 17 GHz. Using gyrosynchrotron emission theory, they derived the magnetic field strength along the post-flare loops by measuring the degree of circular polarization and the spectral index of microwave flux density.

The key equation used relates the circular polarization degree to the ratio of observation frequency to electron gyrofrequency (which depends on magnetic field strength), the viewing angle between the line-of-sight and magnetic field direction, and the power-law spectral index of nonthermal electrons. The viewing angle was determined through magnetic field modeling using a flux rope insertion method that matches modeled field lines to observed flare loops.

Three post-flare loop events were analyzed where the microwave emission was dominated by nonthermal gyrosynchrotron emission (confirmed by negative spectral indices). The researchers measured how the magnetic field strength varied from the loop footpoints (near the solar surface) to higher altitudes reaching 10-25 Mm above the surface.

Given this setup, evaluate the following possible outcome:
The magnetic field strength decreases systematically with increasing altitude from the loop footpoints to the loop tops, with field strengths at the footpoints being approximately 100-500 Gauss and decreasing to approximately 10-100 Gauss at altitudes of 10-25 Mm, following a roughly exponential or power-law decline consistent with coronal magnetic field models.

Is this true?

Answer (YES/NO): NO